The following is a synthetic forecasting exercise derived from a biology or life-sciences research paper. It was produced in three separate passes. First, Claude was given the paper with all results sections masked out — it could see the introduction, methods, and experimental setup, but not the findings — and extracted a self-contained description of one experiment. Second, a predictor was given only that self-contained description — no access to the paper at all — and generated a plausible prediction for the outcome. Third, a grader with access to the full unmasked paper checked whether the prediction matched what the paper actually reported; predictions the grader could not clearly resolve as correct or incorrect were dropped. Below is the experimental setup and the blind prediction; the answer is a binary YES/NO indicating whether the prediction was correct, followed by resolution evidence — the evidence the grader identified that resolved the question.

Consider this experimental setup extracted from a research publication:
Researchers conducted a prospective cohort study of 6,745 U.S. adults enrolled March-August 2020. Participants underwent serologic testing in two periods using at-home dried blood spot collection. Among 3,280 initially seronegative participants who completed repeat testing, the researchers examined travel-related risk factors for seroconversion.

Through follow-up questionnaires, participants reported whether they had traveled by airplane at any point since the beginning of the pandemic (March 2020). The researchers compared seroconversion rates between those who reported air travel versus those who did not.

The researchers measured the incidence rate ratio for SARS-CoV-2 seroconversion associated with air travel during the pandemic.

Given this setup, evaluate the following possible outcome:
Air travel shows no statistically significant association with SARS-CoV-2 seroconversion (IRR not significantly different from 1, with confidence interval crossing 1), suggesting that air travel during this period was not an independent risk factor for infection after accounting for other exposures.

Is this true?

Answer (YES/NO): NO